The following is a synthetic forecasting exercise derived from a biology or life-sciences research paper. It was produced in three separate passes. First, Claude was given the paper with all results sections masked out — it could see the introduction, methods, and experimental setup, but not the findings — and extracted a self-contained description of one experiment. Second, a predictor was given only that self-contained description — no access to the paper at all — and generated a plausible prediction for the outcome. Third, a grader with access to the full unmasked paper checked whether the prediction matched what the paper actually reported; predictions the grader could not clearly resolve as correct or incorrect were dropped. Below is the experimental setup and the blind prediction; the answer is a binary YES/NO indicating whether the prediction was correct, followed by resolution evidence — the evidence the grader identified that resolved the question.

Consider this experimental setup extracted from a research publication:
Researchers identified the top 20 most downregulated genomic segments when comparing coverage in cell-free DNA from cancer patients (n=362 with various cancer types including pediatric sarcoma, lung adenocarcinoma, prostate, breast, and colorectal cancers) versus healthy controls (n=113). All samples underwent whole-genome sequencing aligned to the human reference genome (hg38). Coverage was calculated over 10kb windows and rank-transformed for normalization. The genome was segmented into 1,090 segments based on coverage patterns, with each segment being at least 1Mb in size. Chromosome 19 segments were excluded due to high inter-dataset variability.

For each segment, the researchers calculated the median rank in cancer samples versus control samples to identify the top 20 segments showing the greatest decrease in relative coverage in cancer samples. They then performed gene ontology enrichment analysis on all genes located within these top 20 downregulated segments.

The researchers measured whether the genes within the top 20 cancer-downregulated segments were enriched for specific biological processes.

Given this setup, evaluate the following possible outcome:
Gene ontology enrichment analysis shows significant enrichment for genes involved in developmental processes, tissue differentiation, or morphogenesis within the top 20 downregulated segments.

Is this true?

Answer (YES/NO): NO